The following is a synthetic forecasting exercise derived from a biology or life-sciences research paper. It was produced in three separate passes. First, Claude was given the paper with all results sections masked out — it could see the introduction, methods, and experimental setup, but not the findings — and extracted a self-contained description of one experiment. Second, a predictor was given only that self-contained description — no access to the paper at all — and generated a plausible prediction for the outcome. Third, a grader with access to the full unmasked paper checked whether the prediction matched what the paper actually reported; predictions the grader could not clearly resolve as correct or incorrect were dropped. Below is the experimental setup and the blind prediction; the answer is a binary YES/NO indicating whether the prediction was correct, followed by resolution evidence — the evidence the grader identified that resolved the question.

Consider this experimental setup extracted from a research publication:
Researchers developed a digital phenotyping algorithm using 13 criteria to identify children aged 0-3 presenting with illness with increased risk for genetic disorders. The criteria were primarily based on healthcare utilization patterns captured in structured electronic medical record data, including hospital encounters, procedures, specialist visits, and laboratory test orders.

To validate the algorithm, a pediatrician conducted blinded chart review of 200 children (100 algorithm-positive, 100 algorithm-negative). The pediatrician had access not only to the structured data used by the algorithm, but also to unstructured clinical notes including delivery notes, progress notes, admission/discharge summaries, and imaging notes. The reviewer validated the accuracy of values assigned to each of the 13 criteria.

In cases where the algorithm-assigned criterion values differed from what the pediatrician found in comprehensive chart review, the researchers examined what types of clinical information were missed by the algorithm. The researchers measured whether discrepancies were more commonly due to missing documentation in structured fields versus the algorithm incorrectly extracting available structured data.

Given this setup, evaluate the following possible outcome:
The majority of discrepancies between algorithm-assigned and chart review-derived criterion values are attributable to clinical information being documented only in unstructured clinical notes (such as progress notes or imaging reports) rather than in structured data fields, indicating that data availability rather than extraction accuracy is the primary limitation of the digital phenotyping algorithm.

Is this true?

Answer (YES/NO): YES